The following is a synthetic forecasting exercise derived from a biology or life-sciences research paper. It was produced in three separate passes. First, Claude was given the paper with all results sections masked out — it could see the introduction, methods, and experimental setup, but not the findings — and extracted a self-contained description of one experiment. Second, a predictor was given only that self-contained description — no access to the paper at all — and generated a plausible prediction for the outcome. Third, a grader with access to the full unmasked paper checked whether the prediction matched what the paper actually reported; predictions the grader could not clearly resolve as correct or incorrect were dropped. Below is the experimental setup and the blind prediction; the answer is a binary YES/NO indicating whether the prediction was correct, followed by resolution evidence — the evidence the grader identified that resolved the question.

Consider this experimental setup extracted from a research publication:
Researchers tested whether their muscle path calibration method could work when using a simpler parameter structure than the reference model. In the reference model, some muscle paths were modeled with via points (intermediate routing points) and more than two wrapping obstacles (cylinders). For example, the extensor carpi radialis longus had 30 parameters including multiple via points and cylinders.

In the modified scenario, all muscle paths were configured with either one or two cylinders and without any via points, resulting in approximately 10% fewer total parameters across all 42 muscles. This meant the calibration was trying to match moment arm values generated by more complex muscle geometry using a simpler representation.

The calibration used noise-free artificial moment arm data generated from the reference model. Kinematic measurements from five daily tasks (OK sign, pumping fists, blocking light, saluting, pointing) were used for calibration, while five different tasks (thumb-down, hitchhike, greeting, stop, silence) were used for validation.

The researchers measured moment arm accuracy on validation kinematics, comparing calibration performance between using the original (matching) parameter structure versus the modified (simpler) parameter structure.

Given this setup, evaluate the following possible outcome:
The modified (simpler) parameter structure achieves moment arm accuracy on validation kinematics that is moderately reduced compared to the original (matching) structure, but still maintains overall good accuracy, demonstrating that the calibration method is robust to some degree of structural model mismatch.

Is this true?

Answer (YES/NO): YES